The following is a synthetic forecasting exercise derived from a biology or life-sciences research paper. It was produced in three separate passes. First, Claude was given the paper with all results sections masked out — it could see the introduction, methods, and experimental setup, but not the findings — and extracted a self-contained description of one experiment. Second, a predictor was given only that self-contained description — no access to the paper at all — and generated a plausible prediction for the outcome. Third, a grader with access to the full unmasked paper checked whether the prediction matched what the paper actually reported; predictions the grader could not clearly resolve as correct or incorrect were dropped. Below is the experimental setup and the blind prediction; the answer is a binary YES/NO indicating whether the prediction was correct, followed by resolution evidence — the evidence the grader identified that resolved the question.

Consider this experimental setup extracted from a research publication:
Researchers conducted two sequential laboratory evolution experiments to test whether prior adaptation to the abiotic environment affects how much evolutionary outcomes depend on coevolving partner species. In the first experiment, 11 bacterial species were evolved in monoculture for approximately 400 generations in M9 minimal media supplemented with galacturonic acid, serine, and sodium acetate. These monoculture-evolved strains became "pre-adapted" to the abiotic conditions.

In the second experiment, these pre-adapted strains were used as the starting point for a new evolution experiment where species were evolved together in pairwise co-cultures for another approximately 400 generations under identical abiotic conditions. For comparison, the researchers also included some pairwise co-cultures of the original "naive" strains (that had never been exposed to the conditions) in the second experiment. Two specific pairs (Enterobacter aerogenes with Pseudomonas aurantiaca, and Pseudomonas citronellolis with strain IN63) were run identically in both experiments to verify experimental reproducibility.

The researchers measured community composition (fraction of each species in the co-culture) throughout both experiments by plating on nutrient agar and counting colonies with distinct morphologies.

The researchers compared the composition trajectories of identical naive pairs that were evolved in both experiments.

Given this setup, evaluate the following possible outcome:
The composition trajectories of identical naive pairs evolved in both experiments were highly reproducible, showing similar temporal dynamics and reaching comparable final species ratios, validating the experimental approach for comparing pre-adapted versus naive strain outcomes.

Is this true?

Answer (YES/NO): YES